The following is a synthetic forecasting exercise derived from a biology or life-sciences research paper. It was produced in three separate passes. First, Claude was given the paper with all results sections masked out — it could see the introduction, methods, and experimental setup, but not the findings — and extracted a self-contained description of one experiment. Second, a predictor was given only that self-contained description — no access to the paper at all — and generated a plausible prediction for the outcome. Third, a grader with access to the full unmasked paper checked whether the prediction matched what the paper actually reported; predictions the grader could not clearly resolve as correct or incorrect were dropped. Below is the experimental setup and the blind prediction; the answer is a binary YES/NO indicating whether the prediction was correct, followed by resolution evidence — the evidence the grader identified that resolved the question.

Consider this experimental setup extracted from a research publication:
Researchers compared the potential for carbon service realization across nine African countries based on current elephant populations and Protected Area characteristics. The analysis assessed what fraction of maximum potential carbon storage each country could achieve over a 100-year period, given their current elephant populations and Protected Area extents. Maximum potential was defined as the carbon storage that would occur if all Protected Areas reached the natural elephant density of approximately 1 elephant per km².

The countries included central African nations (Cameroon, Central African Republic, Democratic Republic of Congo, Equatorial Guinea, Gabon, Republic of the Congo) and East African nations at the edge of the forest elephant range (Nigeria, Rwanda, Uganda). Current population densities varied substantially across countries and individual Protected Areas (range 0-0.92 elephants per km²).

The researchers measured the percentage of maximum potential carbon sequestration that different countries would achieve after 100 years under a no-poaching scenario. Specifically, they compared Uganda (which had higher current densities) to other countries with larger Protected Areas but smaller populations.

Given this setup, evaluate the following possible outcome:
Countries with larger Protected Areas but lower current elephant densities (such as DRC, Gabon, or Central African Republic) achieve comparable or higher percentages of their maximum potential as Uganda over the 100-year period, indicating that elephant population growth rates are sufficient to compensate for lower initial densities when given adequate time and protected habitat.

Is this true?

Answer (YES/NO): NO